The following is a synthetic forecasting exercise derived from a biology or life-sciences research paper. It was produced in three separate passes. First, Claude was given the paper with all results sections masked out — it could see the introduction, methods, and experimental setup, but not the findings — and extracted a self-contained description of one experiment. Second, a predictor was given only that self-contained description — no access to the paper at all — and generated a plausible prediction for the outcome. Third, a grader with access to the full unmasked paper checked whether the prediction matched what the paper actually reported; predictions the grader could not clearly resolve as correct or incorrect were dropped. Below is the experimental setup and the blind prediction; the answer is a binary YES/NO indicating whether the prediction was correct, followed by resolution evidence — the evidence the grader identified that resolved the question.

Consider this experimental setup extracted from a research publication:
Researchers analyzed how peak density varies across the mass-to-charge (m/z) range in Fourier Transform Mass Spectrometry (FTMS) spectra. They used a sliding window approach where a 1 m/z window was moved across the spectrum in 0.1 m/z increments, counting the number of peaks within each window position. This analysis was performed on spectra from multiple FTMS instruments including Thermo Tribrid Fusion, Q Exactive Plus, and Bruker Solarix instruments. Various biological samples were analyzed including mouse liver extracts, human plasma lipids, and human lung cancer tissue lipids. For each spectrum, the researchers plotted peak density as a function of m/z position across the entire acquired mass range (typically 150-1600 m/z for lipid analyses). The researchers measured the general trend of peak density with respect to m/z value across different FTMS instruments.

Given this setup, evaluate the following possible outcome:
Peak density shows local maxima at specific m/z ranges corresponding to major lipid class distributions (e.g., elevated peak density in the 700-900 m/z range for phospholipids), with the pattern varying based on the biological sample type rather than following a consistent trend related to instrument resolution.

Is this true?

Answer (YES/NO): NO